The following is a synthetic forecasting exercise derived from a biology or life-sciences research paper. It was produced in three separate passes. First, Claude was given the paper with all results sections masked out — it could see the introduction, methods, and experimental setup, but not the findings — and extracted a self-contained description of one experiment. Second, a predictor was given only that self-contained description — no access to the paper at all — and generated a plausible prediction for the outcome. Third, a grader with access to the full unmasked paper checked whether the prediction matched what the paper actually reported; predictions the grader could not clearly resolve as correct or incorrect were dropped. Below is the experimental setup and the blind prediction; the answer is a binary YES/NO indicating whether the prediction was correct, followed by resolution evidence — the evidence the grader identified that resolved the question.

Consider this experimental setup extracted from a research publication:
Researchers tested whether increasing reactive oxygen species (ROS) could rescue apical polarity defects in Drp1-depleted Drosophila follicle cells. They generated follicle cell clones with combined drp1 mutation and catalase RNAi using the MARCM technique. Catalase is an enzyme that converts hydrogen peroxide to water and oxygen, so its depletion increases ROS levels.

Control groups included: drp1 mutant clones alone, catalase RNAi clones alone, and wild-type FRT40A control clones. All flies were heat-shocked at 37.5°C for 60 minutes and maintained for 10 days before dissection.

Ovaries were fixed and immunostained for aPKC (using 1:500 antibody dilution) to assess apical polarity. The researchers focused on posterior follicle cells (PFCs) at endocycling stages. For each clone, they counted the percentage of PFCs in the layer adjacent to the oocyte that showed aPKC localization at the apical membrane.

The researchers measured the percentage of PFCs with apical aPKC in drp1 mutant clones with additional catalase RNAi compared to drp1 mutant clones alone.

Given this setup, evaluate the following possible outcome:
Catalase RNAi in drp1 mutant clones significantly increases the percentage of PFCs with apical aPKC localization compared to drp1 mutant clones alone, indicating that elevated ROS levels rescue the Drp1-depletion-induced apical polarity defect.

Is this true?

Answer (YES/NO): YES